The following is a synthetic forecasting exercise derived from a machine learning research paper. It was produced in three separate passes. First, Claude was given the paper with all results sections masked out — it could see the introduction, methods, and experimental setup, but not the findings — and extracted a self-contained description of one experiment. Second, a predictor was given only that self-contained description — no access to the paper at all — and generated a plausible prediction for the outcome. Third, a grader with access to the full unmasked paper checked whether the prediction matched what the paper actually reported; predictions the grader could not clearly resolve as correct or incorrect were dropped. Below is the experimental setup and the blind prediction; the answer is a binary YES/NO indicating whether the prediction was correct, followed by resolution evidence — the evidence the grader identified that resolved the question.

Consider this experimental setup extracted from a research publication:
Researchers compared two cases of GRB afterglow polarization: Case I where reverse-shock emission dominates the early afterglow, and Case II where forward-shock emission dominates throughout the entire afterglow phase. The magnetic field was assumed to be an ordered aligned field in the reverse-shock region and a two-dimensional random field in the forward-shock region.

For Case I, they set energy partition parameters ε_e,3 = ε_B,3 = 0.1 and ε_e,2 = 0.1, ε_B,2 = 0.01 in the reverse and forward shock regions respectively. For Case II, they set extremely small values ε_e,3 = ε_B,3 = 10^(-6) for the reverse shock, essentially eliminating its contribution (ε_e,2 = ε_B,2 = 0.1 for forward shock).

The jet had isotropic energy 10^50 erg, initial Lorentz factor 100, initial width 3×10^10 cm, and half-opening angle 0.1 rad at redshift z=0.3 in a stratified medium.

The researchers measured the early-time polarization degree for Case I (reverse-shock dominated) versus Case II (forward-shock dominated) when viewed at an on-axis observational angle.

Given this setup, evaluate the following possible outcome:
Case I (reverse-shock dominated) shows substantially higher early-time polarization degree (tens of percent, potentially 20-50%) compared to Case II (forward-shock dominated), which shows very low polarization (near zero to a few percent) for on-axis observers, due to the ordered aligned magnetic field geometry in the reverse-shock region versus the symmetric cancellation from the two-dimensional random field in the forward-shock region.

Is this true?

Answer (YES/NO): NO